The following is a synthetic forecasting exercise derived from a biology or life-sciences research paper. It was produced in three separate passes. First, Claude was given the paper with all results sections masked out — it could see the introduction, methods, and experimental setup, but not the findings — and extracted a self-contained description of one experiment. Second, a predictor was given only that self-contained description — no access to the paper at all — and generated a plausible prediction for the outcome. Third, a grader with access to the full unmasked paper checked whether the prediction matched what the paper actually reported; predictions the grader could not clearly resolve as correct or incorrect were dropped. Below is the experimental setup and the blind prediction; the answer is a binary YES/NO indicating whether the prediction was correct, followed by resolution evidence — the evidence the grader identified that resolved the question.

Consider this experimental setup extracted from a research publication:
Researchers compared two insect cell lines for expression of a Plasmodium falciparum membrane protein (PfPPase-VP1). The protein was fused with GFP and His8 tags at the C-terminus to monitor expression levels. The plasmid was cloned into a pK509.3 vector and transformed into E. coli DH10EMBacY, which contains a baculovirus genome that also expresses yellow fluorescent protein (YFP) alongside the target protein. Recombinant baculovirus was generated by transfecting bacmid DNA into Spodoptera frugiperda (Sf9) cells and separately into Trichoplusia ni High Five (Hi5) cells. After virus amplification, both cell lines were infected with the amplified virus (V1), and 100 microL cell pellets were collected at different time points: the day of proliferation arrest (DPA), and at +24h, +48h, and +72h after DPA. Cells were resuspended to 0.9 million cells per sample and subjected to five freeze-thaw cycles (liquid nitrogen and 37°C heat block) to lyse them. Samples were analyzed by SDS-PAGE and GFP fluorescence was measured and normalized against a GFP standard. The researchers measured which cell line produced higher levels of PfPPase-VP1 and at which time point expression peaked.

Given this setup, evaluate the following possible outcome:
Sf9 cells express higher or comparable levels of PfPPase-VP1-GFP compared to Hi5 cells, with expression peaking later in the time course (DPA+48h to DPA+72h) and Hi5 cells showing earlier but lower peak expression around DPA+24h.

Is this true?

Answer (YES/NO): NO